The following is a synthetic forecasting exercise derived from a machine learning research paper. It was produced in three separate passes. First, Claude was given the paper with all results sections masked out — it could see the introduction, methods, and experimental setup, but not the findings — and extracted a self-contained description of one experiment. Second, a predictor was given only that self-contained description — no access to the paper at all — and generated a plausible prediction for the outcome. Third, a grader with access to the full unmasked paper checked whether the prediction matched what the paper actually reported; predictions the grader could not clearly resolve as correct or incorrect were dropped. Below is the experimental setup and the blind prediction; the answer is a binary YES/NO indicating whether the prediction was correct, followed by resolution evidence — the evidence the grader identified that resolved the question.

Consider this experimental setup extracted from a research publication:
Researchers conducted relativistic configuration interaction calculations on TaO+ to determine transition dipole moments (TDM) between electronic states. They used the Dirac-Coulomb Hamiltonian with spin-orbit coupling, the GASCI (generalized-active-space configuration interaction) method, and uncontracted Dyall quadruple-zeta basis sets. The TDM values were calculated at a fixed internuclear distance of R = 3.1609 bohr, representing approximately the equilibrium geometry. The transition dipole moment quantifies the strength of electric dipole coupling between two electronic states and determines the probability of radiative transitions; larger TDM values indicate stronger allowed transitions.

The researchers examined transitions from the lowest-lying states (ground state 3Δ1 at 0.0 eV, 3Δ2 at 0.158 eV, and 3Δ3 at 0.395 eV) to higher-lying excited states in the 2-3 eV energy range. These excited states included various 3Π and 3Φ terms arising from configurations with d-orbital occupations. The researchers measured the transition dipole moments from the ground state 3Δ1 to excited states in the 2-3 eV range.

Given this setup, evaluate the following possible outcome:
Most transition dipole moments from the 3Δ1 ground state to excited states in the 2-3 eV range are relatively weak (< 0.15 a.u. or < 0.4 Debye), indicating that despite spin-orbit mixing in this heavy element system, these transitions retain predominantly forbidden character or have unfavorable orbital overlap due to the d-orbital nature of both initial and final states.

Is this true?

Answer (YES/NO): NO